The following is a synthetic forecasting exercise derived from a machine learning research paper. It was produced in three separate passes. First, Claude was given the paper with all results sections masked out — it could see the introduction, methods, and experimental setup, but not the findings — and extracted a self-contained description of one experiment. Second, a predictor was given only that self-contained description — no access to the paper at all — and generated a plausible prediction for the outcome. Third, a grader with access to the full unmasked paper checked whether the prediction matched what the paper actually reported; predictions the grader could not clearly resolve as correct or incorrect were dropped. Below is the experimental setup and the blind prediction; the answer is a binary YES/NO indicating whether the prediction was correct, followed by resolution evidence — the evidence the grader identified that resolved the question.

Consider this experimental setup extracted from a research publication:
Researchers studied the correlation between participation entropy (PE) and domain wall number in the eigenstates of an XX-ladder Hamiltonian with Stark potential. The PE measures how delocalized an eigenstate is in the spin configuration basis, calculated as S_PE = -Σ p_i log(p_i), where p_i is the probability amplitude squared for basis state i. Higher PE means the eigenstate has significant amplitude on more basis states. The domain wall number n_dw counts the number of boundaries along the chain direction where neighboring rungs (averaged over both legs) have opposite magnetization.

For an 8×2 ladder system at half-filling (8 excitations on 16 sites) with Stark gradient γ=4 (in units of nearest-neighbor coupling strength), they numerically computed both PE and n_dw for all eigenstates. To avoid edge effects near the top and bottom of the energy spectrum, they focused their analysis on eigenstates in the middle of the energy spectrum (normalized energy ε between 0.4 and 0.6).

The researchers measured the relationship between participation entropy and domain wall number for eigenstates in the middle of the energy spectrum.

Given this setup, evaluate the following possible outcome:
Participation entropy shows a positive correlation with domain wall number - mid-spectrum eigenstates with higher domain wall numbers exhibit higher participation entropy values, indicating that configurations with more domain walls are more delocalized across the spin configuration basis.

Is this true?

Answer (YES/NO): YES